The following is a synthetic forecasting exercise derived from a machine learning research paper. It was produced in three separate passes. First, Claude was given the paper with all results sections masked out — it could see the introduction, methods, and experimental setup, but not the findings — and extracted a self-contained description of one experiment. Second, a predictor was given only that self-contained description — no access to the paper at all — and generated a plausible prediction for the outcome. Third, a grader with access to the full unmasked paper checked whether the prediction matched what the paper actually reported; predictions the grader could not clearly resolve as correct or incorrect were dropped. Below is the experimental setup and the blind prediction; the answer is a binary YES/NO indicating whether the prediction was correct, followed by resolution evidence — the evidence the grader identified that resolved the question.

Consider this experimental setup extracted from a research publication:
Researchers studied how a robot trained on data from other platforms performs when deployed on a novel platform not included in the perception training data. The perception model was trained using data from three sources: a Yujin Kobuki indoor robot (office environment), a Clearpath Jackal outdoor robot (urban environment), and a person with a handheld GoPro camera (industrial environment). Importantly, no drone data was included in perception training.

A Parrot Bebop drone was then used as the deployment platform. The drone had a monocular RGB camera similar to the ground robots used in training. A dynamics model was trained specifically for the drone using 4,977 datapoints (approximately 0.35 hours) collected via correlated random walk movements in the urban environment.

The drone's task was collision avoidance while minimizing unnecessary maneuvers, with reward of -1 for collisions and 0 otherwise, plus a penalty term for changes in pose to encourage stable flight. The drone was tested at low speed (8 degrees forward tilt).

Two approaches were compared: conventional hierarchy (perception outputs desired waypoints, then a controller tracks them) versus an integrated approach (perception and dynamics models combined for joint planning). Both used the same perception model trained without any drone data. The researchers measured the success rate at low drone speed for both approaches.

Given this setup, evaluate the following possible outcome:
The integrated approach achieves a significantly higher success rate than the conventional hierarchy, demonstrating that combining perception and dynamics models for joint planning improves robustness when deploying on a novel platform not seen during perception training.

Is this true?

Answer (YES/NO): NO